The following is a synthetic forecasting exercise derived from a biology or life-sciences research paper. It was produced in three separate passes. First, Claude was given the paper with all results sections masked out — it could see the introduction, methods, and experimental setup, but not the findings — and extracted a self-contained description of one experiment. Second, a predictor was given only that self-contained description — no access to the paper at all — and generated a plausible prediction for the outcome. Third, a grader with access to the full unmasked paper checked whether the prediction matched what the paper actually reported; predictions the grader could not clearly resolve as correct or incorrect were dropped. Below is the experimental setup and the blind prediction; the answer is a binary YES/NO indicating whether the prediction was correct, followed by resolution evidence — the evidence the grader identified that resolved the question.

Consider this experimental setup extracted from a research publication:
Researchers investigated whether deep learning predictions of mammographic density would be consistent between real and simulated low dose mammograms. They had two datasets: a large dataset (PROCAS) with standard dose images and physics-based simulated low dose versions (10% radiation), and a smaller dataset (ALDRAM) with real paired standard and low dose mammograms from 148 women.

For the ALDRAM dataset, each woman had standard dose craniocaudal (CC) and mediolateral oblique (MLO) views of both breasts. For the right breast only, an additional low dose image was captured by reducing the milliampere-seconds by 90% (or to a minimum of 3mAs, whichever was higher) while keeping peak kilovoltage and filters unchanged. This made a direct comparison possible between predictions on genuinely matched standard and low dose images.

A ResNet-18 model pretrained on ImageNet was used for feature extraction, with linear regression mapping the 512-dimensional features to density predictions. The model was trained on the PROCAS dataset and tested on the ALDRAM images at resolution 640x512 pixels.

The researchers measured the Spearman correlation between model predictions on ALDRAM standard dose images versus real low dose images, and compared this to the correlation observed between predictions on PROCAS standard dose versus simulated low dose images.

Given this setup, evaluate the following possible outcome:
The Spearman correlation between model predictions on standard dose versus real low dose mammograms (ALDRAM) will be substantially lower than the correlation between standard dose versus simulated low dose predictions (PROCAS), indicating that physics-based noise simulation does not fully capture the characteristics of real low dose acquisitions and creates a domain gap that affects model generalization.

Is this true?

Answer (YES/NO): NO